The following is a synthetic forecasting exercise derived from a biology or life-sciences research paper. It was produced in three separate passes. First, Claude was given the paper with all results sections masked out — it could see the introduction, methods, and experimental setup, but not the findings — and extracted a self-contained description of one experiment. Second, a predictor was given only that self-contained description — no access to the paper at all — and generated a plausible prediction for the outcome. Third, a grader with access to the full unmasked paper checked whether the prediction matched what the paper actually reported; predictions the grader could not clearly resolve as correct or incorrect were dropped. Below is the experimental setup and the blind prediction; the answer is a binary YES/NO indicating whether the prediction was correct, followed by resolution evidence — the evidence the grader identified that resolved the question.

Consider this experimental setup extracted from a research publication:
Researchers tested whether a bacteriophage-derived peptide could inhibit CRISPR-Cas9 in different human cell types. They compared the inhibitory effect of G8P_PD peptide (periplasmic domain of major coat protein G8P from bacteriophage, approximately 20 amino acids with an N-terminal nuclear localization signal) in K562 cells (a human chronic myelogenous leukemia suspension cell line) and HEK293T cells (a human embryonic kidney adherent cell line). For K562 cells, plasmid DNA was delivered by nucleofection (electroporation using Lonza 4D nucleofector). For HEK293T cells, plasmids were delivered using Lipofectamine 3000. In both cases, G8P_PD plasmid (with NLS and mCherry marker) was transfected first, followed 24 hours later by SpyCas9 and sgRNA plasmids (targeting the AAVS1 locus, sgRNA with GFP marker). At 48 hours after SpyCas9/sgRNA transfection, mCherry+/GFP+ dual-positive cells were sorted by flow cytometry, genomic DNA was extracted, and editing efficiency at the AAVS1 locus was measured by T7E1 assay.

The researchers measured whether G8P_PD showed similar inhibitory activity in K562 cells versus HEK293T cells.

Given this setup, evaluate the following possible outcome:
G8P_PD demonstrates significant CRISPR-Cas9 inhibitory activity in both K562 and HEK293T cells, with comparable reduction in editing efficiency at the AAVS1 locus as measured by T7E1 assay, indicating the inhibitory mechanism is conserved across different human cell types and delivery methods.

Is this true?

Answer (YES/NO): YES